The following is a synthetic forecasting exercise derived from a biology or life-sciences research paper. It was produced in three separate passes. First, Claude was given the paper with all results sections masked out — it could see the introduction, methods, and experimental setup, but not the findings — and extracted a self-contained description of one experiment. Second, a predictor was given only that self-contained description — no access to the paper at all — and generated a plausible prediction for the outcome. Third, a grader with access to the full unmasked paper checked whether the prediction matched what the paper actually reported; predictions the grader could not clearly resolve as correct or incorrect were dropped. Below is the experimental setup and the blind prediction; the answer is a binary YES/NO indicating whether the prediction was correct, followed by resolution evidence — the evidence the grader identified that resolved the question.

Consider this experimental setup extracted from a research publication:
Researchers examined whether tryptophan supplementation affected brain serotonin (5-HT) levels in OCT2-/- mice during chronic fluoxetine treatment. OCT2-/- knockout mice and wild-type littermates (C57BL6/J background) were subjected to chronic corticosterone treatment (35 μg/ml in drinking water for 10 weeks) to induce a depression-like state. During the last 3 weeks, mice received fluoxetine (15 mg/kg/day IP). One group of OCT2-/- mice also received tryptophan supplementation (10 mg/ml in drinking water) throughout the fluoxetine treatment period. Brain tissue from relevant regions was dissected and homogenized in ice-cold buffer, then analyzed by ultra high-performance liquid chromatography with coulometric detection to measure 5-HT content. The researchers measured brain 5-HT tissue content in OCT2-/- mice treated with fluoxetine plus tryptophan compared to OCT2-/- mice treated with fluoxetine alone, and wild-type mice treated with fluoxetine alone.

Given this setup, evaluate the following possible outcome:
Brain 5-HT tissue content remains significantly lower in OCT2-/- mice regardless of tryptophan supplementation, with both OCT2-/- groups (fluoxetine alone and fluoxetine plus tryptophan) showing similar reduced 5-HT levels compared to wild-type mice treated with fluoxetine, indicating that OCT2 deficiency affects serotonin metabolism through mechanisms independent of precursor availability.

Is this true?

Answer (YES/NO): NO